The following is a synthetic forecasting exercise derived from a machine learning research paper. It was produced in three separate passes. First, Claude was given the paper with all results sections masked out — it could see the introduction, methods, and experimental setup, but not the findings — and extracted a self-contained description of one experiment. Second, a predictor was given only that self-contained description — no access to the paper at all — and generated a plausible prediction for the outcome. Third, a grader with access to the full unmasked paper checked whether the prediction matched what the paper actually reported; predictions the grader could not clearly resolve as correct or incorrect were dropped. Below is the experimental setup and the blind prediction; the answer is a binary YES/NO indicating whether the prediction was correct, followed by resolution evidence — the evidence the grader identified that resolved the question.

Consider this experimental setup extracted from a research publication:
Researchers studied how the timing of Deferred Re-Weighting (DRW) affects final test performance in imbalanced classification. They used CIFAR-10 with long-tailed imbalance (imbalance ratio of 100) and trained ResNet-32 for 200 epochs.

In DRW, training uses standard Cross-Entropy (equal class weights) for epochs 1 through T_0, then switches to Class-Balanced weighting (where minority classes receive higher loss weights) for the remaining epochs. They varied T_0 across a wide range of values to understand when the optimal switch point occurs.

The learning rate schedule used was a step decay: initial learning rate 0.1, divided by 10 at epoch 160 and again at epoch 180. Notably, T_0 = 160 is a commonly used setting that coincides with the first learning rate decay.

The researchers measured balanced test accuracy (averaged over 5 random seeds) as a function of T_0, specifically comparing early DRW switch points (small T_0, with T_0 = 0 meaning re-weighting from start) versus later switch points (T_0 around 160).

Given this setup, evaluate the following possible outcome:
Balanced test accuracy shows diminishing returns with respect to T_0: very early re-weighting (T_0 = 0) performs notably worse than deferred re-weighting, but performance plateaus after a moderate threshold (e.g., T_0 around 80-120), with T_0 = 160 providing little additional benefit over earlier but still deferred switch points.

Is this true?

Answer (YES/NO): NO